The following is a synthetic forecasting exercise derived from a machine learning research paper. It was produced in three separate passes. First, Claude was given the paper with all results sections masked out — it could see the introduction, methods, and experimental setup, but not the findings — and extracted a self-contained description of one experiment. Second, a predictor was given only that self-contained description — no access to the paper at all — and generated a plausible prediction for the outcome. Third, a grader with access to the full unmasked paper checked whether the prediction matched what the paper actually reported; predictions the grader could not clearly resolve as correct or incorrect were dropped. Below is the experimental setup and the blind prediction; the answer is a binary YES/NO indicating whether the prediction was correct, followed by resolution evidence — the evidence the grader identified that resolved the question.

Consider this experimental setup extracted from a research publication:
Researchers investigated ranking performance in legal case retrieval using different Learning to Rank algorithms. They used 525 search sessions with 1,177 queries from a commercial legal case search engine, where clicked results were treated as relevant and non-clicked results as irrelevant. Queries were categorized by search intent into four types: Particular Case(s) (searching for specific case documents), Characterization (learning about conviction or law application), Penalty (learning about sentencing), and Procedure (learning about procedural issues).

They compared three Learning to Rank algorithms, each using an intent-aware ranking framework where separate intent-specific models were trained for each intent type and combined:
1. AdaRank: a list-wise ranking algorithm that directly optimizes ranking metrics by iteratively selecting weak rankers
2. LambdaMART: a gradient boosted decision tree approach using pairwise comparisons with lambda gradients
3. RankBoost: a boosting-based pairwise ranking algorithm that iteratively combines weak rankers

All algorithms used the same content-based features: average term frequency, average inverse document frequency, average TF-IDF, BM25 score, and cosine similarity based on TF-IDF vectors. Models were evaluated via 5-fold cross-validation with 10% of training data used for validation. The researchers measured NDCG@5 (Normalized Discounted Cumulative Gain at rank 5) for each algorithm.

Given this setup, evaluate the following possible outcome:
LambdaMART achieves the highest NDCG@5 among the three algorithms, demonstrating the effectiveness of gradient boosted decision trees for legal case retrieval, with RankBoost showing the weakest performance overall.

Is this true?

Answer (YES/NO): NO